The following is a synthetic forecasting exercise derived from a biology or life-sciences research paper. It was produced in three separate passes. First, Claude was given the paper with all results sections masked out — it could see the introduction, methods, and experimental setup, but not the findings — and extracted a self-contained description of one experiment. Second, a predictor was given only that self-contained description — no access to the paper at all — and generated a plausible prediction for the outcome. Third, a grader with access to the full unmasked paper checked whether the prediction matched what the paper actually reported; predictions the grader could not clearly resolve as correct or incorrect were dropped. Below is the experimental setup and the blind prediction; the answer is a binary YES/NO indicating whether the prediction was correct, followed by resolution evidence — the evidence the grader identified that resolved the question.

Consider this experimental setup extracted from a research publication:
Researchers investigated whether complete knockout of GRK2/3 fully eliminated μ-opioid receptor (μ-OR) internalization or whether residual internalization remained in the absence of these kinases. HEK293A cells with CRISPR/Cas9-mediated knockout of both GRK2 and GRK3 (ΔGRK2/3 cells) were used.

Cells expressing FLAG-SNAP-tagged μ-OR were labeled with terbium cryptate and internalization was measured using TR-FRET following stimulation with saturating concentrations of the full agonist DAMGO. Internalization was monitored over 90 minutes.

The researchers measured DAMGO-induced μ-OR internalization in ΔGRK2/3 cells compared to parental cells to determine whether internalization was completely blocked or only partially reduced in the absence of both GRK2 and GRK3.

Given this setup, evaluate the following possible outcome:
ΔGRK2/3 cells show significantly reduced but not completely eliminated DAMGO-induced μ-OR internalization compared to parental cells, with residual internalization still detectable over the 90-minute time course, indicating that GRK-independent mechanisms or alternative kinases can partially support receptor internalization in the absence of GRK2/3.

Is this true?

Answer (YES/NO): YES